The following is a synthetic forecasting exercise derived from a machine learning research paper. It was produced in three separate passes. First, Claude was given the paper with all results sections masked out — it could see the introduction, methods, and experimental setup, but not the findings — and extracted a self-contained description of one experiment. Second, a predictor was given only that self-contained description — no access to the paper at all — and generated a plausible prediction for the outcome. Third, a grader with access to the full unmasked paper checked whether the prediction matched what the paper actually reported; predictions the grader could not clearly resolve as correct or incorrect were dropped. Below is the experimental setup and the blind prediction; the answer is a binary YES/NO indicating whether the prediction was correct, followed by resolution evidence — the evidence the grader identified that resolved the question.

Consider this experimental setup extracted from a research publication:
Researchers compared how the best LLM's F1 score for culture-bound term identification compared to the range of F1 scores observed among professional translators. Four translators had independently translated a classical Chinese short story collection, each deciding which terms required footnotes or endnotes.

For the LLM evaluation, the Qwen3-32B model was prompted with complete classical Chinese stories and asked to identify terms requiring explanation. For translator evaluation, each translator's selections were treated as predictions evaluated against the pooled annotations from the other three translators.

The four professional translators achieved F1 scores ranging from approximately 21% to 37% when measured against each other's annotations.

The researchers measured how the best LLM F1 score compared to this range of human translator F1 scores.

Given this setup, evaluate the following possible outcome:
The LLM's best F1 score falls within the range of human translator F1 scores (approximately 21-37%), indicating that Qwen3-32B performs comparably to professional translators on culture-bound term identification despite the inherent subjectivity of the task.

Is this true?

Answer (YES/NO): YES